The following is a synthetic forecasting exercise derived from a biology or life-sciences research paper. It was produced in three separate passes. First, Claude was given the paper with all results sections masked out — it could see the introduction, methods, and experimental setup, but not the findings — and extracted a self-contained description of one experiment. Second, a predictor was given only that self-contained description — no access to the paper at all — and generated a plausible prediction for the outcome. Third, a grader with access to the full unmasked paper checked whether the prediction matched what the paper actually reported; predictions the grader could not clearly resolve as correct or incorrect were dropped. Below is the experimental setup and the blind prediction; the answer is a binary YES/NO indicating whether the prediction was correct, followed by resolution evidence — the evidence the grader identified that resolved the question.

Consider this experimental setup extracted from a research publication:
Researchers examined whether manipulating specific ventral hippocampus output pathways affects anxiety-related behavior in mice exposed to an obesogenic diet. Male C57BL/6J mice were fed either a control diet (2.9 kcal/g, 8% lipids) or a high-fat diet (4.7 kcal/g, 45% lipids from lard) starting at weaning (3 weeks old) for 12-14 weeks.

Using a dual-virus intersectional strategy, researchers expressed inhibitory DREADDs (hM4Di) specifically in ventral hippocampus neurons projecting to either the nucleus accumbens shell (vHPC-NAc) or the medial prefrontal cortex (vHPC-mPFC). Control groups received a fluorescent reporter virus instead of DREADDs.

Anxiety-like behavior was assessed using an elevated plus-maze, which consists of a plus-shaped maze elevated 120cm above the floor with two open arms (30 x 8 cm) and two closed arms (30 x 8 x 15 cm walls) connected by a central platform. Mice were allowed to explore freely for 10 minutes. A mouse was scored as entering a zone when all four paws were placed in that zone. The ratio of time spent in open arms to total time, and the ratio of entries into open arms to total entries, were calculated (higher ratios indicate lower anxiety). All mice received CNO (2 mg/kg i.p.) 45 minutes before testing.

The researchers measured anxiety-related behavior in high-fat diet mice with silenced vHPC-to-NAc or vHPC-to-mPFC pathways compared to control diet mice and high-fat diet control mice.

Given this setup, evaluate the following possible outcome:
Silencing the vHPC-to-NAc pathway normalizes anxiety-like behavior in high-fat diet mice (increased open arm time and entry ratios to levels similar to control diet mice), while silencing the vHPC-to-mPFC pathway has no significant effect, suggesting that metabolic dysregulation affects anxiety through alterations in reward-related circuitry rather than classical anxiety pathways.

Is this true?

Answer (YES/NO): NO